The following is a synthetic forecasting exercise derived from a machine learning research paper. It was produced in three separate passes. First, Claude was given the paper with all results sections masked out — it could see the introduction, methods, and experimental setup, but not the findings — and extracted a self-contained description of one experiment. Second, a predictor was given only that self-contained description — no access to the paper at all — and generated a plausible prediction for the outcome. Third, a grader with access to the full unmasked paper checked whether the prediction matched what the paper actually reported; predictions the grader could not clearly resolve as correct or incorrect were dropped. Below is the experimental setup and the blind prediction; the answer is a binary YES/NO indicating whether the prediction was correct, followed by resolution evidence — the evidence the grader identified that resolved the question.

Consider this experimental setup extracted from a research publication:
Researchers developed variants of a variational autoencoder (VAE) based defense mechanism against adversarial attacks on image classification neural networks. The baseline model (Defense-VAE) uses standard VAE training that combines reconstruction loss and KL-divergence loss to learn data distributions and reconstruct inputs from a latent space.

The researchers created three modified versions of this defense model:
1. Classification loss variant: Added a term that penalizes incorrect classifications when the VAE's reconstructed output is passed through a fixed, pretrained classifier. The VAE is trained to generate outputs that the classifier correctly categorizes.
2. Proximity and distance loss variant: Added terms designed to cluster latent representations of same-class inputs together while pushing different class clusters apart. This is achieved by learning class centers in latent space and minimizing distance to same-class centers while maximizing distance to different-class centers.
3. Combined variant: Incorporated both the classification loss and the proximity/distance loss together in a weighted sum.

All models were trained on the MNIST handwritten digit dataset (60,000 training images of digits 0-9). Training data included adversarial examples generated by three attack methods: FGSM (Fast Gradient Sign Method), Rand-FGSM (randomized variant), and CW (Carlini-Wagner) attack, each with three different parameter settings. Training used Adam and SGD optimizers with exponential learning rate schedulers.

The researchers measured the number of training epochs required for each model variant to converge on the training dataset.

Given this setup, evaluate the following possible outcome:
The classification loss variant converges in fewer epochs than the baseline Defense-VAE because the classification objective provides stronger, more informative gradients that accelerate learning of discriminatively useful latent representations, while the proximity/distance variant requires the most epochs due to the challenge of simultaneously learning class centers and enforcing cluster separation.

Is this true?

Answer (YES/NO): NO